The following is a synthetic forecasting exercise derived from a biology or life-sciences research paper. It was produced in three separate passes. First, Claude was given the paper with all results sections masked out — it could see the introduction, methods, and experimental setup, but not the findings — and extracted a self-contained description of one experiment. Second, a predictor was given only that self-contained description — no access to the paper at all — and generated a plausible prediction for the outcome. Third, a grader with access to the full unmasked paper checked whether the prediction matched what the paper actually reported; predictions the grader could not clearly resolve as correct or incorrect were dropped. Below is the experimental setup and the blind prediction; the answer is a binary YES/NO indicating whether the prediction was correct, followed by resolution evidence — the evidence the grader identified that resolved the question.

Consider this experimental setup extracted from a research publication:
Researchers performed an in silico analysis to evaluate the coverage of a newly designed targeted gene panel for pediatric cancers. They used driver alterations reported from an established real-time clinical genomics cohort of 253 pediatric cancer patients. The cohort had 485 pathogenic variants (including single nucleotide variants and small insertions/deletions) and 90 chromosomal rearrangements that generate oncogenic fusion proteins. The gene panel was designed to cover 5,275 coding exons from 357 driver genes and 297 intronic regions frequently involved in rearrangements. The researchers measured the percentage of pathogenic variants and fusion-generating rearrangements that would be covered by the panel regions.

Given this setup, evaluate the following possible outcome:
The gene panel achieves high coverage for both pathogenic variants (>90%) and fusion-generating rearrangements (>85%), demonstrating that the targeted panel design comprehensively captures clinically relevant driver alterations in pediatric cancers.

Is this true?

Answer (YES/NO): NO